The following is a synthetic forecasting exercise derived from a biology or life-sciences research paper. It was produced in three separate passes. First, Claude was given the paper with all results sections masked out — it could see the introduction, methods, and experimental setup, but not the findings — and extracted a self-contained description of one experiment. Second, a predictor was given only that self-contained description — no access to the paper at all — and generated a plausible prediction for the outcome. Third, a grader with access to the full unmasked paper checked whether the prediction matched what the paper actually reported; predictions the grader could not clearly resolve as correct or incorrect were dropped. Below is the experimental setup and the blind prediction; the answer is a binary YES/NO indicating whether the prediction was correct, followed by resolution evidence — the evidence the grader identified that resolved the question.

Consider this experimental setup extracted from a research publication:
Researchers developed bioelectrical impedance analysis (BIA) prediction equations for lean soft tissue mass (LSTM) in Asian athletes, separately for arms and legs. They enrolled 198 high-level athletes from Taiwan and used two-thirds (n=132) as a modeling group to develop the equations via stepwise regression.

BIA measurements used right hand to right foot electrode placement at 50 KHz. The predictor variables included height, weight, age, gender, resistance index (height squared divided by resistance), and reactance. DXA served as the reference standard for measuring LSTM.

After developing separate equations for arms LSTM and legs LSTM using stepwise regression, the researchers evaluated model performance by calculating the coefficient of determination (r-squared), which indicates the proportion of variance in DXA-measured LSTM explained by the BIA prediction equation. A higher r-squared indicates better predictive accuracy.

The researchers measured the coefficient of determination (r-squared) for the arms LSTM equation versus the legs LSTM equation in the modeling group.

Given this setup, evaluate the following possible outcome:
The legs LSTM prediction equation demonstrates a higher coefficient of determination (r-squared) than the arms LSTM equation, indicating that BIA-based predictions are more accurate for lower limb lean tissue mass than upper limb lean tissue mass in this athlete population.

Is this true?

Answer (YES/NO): YES